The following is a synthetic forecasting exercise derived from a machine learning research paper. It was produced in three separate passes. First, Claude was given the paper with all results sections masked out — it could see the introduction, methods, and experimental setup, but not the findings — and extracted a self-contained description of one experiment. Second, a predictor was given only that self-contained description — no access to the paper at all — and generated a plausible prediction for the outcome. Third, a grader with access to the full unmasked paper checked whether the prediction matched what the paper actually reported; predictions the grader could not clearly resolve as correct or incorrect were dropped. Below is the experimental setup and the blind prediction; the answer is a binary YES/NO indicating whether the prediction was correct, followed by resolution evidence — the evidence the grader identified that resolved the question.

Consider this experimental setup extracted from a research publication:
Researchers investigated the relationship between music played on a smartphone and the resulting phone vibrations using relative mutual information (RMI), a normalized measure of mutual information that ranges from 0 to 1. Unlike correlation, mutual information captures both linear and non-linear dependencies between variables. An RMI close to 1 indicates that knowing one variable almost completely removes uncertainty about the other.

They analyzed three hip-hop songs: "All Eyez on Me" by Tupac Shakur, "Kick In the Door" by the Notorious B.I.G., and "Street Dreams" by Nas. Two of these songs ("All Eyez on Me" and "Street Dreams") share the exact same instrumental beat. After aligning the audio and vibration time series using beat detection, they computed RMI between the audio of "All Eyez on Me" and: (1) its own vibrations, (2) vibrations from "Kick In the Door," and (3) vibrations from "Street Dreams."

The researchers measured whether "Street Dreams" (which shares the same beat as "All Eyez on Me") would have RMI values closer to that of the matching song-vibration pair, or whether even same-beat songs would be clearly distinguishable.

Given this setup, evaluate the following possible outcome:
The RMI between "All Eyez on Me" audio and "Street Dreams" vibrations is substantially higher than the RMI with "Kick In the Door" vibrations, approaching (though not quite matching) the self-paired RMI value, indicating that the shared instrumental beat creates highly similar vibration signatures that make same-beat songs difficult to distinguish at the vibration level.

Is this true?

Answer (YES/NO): NO